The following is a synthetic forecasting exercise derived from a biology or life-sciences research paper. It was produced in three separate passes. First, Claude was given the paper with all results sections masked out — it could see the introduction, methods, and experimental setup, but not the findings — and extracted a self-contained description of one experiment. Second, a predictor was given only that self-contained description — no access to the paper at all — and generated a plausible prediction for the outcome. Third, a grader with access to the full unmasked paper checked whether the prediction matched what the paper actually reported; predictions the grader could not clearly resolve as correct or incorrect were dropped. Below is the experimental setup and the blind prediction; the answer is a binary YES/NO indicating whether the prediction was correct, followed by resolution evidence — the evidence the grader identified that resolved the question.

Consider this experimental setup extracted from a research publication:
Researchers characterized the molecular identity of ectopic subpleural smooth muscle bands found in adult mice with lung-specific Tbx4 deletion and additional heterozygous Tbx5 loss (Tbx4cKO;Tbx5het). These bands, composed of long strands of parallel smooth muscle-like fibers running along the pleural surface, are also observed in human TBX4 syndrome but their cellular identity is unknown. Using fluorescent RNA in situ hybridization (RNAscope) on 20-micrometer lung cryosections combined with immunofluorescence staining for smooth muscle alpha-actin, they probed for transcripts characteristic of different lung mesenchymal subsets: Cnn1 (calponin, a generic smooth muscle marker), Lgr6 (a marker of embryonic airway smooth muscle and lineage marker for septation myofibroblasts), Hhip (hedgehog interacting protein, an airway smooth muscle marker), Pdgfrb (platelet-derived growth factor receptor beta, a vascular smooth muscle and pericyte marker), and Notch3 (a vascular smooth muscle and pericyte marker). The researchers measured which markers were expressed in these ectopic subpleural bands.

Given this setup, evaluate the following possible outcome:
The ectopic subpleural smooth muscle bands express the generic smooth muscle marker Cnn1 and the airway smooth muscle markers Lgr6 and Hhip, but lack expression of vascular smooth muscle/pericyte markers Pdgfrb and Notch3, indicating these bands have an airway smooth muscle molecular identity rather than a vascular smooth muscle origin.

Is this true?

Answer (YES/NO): NO